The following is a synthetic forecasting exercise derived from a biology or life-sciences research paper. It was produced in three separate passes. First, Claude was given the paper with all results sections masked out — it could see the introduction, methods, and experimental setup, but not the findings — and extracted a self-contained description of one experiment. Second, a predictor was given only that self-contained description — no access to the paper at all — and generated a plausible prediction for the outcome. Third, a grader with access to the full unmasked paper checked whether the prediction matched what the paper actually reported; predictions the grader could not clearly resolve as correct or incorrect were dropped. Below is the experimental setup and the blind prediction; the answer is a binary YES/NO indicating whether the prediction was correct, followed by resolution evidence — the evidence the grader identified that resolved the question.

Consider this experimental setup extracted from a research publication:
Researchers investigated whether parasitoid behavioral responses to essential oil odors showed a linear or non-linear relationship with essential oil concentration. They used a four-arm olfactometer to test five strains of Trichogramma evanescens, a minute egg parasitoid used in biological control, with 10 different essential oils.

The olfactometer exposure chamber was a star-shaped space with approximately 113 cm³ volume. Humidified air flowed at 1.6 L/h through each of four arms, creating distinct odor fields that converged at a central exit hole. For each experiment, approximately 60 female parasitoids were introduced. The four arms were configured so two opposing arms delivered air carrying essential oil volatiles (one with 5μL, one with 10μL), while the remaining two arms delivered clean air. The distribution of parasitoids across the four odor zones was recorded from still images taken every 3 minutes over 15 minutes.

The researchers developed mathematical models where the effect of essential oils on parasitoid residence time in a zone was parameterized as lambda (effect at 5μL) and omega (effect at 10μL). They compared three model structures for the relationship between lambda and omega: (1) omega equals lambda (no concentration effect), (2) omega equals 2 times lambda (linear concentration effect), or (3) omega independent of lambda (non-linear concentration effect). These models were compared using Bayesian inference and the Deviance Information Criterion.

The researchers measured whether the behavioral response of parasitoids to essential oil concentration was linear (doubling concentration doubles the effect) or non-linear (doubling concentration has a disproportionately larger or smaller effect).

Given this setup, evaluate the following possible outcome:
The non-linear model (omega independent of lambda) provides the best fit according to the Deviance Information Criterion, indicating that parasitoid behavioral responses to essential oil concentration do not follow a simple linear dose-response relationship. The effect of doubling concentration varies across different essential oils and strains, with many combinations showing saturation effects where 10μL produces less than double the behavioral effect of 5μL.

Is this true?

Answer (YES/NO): NO